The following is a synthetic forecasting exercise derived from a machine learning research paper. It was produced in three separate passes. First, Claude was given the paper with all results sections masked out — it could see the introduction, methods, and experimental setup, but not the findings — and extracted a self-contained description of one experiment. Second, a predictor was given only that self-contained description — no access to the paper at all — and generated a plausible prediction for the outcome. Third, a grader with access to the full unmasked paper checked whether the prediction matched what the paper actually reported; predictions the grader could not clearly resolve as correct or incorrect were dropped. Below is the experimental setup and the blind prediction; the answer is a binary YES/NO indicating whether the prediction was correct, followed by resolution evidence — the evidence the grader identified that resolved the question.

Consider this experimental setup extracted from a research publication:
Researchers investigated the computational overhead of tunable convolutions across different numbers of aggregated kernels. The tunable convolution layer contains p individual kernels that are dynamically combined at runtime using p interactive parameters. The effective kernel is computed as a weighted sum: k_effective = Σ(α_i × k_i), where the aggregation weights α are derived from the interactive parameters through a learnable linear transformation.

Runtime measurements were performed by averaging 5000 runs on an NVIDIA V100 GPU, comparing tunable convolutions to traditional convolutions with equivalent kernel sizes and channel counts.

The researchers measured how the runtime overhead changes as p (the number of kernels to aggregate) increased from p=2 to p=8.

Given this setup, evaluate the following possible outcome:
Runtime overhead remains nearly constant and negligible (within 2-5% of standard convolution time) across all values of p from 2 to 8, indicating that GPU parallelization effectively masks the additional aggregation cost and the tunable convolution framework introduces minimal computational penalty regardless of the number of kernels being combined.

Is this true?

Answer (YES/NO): NO